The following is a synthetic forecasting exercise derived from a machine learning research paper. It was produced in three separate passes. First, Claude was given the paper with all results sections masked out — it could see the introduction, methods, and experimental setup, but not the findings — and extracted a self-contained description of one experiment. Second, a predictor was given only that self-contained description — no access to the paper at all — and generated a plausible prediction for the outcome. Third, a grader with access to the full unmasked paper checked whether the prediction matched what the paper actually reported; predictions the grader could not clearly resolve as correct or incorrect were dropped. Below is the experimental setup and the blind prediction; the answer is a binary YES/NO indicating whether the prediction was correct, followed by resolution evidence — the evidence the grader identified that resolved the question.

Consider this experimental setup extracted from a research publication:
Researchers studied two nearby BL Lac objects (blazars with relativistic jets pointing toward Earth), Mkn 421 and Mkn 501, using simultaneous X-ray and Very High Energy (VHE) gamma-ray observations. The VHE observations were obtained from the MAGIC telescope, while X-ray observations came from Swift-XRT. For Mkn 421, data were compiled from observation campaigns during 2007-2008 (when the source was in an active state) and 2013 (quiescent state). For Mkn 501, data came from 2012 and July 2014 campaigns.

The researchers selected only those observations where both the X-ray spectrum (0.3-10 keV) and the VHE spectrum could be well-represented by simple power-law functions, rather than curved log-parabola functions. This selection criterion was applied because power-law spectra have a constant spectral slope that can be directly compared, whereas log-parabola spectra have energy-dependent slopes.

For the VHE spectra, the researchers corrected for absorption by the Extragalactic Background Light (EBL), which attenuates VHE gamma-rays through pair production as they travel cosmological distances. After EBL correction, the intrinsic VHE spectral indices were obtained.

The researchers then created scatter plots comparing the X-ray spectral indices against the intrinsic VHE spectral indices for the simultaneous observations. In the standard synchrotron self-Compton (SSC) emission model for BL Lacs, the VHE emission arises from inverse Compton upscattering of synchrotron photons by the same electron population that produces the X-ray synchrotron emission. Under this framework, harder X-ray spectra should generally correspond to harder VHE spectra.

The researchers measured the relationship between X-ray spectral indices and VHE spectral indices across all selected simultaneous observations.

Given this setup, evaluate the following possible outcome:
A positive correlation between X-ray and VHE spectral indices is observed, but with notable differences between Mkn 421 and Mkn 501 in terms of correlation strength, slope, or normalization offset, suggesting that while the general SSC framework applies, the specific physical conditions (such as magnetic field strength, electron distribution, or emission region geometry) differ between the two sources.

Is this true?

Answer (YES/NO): NO